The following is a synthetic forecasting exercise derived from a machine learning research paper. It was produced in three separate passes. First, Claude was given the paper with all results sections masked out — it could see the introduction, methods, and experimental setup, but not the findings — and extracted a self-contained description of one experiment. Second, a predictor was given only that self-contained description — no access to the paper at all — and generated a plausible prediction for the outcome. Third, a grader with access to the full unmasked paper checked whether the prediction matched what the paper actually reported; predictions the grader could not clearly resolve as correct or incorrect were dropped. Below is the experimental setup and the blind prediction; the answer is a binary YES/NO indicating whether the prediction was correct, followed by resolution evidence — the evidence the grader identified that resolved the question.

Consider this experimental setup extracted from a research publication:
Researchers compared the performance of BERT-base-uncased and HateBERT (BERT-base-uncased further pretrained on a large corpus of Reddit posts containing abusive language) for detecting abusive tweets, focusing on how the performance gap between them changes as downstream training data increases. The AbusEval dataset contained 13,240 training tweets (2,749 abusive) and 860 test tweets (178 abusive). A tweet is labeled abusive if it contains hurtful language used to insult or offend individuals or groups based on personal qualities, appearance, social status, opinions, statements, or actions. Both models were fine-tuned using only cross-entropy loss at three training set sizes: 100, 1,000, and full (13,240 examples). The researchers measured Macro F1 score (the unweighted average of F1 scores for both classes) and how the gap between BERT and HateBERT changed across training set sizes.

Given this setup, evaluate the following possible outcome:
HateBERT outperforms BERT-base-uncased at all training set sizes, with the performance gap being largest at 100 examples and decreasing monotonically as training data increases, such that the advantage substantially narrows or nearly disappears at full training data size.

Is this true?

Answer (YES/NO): YES